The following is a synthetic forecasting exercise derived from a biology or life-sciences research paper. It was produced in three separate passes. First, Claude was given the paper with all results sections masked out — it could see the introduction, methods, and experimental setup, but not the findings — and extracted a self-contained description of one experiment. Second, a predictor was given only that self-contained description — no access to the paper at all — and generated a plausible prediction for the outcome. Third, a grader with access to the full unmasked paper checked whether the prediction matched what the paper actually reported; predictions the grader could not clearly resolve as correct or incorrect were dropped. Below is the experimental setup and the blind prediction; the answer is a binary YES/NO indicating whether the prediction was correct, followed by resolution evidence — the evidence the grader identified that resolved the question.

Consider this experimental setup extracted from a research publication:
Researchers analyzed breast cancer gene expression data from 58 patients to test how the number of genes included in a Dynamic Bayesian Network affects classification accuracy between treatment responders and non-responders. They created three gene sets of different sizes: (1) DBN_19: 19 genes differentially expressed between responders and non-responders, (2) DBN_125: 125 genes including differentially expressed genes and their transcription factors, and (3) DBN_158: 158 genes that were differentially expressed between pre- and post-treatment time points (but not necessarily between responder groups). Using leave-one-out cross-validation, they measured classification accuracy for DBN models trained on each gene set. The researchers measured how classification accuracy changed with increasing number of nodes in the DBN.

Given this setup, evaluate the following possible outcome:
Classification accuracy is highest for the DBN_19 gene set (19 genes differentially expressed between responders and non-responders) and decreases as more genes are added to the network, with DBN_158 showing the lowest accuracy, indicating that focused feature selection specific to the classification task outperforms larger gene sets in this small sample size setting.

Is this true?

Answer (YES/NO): YES